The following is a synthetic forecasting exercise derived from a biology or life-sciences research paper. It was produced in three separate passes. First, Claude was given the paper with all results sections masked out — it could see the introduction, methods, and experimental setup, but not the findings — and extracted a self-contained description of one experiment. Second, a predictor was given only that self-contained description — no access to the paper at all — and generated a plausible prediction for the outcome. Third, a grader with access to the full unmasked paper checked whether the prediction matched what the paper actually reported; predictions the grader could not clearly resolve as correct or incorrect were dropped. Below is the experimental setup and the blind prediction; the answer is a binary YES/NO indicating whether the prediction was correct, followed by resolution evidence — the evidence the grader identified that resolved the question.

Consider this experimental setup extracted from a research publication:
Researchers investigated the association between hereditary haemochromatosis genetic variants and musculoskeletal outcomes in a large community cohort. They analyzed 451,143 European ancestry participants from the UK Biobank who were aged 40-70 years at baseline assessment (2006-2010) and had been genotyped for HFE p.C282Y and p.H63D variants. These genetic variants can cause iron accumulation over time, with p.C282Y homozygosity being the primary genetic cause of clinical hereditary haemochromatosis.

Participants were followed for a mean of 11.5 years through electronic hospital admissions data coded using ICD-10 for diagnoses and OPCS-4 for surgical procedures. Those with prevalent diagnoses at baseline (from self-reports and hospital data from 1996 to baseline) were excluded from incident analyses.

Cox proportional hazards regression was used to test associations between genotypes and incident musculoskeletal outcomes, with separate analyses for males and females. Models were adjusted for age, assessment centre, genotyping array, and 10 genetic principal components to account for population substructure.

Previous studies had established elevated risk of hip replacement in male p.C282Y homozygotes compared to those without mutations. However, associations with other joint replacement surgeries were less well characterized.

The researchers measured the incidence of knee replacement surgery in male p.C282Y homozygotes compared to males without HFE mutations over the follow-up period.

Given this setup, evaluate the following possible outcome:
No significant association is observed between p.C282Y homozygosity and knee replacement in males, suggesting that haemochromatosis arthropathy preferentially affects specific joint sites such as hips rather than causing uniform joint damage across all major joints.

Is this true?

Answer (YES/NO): NO